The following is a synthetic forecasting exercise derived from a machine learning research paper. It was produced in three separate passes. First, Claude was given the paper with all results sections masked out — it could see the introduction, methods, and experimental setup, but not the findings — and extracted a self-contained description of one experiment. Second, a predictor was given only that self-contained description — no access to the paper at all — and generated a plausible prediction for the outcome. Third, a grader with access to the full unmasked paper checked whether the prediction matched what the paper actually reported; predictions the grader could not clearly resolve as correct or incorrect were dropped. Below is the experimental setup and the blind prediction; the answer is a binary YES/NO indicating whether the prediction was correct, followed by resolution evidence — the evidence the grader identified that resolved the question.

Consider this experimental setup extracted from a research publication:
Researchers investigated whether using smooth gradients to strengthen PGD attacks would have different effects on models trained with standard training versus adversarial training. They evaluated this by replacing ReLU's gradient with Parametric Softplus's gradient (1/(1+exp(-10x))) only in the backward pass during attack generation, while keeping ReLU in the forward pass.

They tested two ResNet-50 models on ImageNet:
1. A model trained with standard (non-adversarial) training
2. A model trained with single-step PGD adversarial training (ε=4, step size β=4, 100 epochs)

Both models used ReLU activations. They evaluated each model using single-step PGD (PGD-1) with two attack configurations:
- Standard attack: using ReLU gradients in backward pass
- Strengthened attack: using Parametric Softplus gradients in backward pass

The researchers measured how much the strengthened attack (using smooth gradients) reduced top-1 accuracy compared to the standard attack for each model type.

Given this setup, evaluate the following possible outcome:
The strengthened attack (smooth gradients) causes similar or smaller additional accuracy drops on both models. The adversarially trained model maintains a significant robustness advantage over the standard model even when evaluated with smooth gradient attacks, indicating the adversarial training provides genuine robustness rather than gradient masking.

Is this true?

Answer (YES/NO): YES